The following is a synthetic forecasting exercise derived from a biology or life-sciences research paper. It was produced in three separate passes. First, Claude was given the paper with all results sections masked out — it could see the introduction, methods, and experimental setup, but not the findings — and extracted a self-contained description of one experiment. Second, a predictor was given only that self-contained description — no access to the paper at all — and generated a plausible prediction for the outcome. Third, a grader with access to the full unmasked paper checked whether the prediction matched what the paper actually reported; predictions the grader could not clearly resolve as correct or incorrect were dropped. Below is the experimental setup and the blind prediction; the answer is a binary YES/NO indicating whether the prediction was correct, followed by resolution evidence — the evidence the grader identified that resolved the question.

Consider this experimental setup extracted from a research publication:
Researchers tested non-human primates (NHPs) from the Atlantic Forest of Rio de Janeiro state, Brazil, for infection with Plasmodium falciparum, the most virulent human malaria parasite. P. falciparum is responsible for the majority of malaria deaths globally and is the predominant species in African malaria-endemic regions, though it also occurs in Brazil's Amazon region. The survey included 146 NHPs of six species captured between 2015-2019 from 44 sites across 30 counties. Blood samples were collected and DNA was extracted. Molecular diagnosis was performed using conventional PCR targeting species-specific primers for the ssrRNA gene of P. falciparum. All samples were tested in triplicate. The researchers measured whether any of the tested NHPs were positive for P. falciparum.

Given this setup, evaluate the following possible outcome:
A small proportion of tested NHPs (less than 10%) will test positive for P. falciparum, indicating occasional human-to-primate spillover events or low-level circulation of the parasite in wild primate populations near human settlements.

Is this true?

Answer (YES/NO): NO